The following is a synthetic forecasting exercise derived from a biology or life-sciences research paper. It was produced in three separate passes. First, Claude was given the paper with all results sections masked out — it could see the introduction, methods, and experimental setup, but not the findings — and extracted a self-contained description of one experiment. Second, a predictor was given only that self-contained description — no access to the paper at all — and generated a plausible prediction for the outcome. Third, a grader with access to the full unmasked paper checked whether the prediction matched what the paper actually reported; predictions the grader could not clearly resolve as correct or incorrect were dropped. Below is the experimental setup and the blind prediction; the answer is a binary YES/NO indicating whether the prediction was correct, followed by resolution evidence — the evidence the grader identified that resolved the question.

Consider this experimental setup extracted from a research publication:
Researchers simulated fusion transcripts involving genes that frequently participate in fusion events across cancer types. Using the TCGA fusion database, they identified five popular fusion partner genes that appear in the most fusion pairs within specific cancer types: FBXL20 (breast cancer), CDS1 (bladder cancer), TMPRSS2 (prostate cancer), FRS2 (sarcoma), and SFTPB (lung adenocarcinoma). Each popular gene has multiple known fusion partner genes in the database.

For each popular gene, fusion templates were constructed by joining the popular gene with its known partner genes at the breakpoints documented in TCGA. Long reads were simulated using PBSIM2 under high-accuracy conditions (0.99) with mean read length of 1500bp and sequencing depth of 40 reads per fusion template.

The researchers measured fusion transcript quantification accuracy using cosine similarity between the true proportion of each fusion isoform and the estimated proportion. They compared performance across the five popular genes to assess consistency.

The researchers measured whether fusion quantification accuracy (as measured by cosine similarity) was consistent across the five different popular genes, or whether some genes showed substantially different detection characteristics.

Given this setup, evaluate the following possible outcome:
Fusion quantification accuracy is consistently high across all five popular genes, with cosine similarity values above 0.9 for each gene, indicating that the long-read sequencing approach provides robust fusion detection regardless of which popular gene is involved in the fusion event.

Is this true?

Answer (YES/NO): YES